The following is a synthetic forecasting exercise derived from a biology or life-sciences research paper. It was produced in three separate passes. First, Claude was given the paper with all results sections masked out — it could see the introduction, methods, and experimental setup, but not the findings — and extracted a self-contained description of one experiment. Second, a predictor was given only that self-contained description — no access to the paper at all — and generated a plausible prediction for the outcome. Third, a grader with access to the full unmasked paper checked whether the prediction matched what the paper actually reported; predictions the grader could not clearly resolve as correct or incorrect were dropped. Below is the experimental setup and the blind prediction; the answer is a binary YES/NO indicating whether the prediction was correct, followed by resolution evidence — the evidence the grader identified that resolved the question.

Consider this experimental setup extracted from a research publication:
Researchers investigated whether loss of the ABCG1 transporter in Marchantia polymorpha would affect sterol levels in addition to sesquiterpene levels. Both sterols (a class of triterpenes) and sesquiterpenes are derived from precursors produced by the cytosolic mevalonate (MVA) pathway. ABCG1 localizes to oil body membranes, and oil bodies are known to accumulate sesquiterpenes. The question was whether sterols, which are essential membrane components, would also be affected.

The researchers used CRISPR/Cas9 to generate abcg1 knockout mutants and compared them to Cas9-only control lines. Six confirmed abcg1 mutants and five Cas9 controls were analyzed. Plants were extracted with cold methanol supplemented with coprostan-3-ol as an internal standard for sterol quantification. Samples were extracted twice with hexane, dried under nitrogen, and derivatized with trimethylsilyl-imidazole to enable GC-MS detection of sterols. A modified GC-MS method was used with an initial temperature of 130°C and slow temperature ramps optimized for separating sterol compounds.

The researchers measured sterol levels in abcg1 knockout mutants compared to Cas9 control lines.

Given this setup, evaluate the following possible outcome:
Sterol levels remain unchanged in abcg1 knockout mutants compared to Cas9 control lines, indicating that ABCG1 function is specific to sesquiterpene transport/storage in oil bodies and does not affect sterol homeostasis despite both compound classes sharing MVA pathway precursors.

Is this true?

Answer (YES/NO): YES